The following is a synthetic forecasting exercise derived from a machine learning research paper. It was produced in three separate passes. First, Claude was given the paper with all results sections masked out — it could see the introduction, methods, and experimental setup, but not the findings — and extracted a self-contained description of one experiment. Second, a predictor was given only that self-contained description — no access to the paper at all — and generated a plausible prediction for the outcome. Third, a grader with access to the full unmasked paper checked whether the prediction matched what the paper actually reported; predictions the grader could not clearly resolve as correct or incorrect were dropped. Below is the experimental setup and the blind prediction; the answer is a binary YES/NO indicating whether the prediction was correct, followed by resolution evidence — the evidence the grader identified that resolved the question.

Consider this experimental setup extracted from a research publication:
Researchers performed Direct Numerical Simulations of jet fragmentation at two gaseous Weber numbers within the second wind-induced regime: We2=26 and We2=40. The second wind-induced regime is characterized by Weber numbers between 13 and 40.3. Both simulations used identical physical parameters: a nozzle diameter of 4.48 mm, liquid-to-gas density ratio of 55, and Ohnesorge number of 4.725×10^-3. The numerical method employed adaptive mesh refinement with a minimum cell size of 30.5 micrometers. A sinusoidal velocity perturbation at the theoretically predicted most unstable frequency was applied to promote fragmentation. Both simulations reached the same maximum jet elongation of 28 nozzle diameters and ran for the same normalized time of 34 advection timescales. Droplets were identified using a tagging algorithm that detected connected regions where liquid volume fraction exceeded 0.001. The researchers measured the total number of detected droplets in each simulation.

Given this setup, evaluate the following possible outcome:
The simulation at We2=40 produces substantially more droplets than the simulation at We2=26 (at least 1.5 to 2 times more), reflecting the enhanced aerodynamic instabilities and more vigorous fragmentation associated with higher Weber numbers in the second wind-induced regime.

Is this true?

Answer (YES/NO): YES